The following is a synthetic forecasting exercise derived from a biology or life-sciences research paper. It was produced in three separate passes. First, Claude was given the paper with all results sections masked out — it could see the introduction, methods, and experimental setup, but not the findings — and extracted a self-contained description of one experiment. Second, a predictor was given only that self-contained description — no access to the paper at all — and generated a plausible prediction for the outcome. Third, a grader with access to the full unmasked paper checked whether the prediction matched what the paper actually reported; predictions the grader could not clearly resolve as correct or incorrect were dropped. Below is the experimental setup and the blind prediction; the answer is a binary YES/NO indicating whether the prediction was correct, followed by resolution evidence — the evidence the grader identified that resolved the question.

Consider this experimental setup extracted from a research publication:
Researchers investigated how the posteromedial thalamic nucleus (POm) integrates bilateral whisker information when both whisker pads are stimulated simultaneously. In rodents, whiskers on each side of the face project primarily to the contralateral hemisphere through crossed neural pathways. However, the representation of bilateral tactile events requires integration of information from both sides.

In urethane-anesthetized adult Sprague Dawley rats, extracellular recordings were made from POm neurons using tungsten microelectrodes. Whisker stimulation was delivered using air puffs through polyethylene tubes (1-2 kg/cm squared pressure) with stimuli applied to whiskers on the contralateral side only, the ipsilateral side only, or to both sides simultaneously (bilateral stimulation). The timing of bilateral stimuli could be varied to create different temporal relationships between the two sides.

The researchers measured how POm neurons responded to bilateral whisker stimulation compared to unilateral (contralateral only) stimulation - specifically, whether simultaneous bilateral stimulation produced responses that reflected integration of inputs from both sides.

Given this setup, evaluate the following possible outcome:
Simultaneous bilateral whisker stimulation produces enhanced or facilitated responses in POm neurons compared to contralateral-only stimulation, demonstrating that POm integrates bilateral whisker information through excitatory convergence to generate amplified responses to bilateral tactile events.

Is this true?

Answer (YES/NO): YES